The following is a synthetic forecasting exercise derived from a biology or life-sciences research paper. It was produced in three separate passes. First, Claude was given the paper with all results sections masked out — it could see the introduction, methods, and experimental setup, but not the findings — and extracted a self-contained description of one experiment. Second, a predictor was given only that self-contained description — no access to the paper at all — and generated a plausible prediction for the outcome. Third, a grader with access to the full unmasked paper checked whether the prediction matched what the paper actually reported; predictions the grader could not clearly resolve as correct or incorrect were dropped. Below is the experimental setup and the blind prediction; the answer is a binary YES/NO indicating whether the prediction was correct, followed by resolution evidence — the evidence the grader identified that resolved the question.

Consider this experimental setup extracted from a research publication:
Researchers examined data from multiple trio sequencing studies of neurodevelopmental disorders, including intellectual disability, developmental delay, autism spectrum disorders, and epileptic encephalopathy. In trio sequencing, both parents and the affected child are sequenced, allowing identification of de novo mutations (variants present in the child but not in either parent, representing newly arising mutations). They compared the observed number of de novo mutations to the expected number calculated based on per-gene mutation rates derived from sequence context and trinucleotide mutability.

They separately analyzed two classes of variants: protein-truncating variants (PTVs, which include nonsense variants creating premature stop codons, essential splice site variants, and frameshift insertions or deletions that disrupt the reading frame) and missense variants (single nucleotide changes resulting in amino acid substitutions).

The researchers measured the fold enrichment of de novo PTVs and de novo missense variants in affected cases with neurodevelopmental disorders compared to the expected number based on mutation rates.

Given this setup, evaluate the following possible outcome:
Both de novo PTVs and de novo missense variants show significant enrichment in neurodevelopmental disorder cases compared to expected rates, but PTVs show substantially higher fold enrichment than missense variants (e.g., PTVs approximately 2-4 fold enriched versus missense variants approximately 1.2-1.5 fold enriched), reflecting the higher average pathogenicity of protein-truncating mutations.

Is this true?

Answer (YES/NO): YES